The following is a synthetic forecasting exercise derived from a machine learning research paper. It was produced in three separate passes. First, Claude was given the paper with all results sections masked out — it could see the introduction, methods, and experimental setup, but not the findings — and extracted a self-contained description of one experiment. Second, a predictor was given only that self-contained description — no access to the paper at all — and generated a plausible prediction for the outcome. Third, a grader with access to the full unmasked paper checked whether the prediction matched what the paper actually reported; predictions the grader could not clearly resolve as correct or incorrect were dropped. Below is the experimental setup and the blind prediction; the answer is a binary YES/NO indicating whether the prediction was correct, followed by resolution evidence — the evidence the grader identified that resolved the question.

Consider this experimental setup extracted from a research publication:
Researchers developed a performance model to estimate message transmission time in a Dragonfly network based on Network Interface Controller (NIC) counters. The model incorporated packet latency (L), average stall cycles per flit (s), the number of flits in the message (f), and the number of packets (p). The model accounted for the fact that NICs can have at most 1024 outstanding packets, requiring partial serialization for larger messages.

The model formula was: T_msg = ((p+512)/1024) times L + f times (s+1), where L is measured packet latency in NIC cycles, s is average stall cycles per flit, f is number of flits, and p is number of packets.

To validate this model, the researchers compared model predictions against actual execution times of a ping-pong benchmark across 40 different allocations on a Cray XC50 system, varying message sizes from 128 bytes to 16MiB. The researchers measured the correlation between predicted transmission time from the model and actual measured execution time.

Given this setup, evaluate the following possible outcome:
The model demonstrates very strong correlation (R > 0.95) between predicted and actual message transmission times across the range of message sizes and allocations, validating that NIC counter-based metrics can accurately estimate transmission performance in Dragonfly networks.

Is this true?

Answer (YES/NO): NO